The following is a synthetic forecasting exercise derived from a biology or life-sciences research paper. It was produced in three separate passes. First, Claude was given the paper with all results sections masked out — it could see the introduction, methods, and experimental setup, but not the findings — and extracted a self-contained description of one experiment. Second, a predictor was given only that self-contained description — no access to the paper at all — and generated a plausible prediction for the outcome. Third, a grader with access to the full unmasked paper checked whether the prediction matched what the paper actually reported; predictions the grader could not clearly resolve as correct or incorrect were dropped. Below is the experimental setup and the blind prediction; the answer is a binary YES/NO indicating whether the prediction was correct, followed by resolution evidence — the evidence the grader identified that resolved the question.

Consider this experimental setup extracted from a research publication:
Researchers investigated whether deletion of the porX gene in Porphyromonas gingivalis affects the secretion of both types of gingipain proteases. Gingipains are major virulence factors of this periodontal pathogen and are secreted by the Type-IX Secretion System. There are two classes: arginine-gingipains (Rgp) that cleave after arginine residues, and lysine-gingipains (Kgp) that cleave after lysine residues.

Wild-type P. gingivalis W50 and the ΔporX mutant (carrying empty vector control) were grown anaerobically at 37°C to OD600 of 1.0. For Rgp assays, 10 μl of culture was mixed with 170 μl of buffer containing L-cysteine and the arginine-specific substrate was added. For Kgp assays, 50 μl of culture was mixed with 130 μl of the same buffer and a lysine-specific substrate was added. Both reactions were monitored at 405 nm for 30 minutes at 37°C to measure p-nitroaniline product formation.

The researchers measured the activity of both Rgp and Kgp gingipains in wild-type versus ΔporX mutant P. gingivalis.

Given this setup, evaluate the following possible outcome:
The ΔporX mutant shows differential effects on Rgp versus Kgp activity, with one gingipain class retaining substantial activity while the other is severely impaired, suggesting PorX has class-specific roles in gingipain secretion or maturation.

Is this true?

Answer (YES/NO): NO